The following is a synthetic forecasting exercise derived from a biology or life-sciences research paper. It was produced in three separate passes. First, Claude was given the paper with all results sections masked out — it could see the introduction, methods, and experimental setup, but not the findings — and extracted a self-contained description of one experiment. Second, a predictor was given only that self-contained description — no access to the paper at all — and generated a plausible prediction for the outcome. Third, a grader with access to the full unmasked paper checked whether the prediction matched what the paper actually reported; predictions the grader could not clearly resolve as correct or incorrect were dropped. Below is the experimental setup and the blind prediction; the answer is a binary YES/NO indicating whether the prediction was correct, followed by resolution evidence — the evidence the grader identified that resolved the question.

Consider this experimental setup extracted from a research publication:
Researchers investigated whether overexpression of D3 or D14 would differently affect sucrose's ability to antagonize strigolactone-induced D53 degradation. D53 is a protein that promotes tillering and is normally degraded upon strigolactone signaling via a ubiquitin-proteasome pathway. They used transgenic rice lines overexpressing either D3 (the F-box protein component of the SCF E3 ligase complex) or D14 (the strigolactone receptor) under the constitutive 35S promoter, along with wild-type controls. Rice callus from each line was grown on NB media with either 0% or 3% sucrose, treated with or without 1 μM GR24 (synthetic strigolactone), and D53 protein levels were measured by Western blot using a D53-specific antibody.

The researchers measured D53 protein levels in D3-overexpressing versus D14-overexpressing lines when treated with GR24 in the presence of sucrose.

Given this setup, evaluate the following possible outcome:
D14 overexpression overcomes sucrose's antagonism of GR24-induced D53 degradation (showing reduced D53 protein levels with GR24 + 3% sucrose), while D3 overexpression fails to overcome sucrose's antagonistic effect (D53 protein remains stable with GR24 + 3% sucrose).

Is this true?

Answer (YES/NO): NO